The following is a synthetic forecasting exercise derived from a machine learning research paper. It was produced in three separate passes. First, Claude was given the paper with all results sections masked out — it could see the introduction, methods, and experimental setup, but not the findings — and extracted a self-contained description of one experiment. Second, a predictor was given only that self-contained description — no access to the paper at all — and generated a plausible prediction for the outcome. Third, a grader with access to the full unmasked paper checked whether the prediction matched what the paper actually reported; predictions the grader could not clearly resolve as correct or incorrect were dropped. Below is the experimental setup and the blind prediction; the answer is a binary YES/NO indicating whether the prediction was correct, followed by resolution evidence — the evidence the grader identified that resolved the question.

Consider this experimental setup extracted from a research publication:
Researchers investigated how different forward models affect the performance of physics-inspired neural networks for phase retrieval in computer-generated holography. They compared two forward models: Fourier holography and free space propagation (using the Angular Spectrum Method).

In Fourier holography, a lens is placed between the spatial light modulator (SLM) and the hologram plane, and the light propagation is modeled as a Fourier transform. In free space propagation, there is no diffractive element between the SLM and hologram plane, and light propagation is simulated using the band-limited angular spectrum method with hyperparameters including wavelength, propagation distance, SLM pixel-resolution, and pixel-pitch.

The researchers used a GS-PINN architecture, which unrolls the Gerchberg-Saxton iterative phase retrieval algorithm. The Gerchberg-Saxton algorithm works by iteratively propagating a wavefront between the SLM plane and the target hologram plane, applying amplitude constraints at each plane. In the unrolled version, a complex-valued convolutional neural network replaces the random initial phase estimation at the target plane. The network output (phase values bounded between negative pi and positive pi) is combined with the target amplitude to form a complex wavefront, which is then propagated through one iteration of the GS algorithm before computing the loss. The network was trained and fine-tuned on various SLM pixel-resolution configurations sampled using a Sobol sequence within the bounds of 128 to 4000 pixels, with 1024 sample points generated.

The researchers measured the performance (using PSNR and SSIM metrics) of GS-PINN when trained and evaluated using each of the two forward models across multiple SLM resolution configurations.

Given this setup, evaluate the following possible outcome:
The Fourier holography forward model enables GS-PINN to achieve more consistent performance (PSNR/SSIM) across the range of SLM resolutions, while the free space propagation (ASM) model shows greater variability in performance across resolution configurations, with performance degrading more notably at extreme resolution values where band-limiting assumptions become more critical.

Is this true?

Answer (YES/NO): NO